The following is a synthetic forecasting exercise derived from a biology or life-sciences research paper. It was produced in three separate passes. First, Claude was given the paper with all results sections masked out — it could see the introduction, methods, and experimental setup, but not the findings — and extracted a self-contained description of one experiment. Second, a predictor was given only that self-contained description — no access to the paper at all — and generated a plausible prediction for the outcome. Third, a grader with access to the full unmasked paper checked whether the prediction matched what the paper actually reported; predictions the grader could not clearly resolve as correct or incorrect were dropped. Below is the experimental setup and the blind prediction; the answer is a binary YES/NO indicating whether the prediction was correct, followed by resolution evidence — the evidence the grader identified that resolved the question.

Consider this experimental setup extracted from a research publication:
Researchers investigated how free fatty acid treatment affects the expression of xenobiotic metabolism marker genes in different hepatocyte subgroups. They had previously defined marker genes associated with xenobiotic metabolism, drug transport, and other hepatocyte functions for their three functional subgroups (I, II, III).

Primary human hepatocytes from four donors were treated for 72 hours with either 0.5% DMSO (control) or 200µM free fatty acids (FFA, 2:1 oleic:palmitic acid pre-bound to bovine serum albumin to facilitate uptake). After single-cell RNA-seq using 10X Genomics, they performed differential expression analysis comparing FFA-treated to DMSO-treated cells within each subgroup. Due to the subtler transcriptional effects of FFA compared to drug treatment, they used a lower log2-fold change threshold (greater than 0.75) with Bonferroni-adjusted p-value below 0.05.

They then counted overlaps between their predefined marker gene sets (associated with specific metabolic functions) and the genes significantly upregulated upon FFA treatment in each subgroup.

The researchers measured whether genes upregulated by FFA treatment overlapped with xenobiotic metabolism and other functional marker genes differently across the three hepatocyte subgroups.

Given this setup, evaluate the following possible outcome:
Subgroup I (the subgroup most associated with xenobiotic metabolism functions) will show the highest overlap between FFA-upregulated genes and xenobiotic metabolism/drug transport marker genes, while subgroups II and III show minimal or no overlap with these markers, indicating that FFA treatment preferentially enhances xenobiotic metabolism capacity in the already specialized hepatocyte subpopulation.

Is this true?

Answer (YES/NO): NO